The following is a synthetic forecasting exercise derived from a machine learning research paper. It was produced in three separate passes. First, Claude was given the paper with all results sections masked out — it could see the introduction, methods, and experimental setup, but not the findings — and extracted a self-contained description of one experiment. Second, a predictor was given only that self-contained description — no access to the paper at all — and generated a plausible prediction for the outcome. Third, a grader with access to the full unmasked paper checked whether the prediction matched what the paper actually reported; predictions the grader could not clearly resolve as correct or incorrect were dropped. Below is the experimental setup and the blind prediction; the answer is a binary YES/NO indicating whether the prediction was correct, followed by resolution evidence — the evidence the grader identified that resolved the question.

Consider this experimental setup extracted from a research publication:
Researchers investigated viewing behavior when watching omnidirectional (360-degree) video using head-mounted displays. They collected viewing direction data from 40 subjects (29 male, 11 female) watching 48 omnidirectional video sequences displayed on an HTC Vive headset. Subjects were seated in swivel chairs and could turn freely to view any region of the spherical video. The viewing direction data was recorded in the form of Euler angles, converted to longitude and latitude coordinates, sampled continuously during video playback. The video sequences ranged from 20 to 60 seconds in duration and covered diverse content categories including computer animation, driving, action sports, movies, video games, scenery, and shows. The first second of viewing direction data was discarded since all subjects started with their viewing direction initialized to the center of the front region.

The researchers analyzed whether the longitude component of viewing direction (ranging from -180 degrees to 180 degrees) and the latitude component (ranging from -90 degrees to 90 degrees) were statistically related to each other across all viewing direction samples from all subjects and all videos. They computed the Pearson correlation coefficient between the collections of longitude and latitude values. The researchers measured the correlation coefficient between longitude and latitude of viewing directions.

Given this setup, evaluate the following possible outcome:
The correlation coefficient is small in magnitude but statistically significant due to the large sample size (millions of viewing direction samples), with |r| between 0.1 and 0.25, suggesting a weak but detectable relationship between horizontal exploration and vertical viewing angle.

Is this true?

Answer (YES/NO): NO